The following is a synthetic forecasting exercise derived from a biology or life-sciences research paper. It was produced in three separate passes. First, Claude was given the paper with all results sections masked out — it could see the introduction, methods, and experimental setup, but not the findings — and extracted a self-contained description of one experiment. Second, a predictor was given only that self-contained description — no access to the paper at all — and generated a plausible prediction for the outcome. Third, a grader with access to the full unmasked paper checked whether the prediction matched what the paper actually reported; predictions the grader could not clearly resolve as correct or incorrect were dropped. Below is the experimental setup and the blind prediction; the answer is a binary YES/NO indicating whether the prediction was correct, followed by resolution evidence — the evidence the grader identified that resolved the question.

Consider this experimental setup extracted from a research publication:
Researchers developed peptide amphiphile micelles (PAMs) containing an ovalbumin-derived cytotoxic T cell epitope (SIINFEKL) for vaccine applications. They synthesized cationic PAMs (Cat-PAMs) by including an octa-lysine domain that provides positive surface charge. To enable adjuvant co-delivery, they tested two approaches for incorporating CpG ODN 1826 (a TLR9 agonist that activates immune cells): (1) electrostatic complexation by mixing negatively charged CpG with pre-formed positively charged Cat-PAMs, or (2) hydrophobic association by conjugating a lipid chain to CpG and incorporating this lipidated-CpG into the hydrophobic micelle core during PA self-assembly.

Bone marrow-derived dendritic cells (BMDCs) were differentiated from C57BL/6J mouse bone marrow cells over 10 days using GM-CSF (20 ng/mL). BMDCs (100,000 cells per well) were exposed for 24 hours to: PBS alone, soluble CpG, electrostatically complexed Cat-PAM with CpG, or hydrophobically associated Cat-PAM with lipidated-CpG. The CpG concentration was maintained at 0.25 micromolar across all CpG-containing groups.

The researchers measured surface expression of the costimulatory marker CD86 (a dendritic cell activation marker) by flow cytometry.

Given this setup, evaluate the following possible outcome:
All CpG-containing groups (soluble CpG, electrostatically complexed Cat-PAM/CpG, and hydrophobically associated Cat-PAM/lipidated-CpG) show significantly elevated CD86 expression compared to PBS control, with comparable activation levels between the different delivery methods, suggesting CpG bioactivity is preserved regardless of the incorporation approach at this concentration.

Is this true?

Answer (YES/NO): NO